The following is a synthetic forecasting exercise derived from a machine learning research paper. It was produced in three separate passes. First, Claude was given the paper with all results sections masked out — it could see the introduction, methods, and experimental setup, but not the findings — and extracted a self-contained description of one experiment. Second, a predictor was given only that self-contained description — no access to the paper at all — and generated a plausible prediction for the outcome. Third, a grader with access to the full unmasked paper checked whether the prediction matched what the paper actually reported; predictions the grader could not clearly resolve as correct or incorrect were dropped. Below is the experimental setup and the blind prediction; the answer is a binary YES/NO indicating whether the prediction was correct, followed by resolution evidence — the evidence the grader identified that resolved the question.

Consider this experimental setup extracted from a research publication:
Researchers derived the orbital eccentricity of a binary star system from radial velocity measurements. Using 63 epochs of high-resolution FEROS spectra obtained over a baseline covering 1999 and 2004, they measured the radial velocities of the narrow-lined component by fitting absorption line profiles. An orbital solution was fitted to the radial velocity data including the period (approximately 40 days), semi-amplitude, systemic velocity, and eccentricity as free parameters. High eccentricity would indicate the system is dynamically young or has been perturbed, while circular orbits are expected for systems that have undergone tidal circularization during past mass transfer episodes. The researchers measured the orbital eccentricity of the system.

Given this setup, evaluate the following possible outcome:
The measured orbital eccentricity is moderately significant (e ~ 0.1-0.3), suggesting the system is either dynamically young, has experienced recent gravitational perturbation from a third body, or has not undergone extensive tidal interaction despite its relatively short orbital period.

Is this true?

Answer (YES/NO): NO